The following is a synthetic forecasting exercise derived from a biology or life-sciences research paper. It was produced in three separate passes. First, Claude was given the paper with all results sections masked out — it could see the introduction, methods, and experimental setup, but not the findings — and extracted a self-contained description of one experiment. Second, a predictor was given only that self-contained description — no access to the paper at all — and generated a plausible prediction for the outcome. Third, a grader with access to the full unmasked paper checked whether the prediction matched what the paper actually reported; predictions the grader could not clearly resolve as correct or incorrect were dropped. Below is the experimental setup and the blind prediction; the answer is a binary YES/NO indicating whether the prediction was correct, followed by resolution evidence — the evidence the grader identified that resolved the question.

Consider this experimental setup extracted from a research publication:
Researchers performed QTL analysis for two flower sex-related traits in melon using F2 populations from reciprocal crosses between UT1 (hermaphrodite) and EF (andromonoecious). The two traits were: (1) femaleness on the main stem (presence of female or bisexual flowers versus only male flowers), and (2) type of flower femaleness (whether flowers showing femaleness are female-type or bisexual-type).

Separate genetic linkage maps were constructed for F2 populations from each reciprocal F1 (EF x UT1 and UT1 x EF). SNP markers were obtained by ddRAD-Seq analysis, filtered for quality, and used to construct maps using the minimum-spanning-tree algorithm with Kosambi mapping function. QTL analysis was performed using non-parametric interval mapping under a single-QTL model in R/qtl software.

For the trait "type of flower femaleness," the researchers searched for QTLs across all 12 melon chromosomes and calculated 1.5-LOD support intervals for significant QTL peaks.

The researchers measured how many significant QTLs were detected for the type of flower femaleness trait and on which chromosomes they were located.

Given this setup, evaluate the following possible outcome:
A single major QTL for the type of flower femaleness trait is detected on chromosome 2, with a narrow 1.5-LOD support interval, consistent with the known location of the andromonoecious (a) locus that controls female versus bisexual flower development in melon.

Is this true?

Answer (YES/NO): NO